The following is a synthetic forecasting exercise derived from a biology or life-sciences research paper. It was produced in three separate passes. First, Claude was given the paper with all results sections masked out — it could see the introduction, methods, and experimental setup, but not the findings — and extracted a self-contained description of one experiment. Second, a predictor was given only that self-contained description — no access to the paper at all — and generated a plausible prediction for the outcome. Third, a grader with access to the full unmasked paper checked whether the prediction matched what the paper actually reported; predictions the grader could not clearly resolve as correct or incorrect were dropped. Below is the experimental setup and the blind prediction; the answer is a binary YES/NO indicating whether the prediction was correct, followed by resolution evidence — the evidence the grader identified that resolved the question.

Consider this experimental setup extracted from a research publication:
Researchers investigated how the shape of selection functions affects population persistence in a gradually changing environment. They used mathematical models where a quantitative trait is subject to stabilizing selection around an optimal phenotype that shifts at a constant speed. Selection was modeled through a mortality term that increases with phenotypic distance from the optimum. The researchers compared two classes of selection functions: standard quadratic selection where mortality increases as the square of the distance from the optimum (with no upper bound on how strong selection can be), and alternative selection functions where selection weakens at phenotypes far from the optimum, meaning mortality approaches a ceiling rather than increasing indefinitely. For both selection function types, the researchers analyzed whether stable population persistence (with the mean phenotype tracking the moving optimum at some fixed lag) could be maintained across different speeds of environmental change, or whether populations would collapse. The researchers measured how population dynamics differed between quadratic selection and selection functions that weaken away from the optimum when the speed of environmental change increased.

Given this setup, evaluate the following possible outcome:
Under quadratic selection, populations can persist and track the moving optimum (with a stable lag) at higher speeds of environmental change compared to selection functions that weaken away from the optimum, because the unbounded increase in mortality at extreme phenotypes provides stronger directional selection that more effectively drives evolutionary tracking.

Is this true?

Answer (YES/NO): NO